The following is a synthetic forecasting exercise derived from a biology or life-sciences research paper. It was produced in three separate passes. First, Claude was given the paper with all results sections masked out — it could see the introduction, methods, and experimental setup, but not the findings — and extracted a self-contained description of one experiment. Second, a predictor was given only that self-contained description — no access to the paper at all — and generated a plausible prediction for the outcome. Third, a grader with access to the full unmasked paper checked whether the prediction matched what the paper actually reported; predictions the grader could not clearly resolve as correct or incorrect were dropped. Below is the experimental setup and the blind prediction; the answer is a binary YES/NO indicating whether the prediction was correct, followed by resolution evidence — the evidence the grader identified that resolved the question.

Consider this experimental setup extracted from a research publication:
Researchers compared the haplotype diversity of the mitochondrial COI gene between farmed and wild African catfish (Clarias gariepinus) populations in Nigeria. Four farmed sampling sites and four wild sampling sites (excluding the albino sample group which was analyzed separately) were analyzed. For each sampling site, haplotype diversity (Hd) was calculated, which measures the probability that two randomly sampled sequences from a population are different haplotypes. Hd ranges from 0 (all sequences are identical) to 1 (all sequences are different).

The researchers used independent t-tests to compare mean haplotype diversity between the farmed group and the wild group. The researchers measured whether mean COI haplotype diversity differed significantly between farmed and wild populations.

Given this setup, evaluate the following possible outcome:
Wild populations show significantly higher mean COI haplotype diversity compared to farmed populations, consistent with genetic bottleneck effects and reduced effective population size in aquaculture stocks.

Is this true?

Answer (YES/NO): NO